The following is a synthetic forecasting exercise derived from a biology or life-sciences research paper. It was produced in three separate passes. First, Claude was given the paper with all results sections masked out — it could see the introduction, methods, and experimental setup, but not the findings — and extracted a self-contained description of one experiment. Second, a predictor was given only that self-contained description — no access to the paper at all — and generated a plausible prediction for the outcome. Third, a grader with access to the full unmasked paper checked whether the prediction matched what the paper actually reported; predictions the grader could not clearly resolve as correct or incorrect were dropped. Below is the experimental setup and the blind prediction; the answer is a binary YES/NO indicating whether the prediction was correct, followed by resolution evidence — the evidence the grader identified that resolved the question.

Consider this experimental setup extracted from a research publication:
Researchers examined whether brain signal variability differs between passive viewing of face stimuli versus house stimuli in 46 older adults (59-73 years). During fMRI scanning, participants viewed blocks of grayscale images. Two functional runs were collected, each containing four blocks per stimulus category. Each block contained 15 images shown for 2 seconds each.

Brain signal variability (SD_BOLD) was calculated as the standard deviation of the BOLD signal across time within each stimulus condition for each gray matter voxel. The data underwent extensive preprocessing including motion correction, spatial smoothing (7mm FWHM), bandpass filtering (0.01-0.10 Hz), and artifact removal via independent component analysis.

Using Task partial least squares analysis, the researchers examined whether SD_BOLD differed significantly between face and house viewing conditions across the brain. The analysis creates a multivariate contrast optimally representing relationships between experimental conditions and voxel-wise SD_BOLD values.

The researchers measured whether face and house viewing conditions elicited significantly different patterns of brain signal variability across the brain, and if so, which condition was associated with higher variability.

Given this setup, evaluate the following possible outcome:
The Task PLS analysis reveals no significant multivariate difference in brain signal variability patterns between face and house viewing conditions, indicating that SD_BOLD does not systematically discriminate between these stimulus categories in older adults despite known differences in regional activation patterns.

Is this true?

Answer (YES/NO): NO